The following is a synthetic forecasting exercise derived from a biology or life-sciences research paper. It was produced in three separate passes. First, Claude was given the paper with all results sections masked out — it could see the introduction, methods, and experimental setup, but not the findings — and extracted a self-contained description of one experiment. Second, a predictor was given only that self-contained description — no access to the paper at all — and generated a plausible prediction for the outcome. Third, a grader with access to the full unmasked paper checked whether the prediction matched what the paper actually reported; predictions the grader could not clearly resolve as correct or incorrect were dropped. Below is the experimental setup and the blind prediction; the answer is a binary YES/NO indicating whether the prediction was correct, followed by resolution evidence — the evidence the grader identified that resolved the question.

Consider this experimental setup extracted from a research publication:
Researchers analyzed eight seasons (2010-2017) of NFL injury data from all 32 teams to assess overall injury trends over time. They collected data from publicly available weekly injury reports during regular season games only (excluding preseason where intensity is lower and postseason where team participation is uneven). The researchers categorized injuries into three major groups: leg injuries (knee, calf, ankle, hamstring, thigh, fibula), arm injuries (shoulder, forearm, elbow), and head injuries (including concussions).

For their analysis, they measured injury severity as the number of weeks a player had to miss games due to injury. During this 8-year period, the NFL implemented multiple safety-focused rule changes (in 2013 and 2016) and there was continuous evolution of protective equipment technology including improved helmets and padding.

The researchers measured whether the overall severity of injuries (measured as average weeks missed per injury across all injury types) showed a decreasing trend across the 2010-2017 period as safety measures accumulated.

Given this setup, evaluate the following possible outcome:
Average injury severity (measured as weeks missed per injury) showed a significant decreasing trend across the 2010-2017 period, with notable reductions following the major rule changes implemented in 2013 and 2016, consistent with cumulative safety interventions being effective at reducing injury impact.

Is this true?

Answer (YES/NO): NO